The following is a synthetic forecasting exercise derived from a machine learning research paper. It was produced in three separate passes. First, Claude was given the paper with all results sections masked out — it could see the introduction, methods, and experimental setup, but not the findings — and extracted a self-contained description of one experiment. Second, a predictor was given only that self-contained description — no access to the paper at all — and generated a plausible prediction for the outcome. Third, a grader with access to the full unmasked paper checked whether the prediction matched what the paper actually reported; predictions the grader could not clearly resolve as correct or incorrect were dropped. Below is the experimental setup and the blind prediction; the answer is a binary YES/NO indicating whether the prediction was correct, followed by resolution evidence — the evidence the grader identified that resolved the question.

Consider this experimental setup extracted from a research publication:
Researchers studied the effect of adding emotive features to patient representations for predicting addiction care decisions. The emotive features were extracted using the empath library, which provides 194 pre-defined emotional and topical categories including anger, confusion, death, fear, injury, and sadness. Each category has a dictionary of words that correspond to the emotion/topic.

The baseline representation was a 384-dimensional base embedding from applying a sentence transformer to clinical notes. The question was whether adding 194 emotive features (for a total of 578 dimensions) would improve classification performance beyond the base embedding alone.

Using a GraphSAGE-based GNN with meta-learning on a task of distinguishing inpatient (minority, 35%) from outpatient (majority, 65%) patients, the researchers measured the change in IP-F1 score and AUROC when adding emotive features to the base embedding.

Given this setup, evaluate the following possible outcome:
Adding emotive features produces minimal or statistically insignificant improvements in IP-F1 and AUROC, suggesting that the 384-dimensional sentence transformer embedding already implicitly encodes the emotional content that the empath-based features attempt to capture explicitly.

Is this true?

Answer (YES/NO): NO